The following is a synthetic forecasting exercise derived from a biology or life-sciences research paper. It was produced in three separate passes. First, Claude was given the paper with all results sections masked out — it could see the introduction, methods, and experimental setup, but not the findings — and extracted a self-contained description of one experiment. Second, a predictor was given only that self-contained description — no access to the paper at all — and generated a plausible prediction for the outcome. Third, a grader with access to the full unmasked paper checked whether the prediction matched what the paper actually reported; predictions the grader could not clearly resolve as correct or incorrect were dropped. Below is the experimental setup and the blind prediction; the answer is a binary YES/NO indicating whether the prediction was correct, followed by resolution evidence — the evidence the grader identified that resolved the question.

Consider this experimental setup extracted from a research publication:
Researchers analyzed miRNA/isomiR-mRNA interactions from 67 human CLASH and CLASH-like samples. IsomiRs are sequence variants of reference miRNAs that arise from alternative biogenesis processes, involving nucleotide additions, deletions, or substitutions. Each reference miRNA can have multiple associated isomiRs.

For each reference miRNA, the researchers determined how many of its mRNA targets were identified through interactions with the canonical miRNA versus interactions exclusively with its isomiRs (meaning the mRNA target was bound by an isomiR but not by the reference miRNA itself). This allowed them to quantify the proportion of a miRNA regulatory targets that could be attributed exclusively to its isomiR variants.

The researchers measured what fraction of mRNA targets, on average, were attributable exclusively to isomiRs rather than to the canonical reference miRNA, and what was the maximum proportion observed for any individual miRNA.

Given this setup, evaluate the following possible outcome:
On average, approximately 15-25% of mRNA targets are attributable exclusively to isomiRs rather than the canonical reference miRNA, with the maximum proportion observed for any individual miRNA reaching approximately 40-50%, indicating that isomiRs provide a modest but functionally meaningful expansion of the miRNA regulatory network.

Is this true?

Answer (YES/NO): NO